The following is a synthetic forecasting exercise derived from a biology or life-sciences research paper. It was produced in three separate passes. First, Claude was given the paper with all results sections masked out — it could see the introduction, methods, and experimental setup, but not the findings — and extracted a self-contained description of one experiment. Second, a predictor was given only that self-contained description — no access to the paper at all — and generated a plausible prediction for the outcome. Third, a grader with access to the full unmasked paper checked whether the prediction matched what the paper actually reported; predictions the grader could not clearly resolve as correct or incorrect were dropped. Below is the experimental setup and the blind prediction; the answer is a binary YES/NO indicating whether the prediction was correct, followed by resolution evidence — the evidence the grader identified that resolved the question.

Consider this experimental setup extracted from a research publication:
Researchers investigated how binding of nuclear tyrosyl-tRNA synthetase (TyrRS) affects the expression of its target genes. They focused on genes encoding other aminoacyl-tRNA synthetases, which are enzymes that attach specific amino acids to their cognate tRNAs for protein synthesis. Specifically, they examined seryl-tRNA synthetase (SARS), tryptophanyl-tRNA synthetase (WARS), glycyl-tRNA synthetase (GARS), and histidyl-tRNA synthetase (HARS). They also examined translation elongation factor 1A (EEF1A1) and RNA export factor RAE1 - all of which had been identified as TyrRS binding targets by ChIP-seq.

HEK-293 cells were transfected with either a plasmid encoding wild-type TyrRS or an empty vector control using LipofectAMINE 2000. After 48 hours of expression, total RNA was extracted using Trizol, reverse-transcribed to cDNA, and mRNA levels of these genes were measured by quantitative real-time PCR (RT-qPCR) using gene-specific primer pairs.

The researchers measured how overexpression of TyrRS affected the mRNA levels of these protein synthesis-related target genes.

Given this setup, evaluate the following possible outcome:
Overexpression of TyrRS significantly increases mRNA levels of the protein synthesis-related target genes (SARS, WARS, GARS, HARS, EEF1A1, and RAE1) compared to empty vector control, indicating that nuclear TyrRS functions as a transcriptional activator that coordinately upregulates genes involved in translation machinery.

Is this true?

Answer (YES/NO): NO